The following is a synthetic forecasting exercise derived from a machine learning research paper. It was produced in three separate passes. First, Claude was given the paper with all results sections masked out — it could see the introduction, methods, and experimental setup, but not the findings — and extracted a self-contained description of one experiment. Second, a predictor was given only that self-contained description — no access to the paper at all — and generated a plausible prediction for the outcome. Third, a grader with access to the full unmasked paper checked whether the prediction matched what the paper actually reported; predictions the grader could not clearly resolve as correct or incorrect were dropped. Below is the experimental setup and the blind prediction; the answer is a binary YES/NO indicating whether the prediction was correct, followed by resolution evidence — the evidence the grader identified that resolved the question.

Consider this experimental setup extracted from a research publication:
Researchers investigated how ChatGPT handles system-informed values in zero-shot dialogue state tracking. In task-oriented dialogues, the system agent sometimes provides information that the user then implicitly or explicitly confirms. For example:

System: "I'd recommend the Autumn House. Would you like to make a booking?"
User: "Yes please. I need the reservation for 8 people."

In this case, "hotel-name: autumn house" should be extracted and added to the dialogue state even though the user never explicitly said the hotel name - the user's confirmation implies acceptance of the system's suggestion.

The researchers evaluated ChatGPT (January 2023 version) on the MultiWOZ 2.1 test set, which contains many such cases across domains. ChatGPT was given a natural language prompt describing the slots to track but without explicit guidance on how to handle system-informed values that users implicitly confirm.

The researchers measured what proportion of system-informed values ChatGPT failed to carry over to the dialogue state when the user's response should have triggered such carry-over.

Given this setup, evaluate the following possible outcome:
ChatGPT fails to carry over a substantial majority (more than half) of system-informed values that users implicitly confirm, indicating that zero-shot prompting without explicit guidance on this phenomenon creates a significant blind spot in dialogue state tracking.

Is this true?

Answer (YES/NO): NO